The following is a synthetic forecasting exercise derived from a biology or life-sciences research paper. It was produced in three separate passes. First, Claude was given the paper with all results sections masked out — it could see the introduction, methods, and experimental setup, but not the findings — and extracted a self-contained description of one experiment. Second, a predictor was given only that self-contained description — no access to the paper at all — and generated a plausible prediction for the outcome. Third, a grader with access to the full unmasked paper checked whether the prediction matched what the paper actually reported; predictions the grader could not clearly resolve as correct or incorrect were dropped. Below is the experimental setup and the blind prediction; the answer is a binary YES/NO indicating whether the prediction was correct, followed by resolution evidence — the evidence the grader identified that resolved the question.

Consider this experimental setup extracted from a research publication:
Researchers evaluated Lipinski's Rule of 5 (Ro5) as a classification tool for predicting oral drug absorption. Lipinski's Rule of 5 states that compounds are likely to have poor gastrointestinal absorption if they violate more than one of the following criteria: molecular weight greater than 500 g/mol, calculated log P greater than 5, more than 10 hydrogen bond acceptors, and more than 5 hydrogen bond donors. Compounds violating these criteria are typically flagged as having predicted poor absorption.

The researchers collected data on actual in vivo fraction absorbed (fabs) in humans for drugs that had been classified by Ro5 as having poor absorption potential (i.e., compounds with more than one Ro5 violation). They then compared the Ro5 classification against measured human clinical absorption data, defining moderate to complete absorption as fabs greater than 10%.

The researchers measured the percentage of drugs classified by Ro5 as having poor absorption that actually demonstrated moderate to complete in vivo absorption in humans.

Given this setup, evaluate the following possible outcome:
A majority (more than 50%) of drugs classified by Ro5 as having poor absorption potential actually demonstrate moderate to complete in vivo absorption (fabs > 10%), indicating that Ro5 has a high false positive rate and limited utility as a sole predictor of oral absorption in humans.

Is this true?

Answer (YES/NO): YES